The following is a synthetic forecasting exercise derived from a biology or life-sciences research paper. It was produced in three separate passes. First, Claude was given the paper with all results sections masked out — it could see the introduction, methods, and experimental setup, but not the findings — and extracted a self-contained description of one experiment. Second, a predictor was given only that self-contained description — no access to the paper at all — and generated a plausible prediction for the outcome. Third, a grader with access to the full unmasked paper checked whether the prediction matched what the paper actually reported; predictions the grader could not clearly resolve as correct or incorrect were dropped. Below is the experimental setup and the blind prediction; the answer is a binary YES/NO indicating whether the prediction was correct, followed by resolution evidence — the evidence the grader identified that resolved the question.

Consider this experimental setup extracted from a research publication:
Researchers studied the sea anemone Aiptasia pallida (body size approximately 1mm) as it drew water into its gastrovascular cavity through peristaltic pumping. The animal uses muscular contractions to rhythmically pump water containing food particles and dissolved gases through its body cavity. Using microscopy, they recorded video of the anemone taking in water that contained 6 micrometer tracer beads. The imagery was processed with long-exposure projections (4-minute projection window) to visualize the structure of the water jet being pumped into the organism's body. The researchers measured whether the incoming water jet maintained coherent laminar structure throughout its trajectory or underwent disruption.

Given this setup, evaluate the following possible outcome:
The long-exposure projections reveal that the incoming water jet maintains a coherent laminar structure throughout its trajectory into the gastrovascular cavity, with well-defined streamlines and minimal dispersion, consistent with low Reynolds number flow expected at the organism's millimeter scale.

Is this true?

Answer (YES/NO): NO